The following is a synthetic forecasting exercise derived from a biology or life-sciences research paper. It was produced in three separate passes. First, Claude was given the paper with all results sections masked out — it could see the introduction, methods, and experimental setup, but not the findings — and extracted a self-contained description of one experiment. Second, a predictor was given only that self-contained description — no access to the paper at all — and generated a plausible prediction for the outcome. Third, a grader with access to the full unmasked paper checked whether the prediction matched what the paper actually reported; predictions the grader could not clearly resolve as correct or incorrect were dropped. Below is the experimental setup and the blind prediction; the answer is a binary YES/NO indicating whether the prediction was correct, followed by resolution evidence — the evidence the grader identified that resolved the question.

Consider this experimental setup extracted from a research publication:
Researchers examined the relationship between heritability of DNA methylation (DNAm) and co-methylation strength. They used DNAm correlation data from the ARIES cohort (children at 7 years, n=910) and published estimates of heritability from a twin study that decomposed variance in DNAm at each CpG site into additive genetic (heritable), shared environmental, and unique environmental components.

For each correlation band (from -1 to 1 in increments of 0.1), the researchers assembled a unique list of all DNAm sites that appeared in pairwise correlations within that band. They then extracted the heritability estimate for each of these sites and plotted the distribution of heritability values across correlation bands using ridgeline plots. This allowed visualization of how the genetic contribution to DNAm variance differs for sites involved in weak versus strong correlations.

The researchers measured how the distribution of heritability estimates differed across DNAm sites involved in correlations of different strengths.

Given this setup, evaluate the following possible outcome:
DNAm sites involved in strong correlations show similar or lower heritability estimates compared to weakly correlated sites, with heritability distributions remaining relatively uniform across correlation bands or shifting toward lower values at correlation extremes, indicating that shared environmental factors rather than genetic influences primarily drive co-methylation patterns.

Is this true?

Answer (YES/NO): NO